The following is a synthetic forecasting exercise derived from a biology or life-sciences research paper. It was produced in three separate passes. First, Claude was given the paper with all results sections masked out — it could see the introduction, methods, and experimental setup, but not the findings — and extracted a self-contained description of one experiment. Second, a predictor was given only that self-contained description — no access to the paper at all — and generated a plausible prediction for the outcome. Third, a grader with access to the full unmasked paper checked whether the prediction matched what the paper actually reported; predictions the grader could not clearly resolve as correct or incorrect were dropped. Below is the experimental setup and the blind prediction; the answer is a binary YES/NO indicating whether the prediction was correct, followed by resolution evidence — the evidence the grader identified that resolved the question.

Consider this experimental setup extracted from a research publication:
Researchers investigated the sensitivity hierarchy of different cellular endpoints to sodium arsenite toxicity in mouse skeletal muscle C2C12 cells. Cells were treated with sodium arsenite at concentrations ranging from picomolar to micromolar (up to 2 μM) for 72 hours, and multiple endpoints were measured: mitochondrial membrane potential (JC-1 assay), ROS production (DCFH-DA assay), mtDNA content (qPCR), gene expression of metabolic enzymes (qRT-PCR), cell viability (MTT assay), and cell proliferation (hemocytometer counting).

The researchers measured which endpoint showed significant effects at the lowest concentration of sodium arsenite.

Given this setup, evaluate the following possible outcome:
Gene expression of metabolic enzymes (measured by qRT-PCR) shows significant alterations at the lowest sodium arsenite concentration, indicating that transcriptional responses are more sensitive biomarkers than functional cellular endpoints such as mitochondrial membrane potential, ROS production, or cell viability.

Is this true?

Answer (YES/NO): NO